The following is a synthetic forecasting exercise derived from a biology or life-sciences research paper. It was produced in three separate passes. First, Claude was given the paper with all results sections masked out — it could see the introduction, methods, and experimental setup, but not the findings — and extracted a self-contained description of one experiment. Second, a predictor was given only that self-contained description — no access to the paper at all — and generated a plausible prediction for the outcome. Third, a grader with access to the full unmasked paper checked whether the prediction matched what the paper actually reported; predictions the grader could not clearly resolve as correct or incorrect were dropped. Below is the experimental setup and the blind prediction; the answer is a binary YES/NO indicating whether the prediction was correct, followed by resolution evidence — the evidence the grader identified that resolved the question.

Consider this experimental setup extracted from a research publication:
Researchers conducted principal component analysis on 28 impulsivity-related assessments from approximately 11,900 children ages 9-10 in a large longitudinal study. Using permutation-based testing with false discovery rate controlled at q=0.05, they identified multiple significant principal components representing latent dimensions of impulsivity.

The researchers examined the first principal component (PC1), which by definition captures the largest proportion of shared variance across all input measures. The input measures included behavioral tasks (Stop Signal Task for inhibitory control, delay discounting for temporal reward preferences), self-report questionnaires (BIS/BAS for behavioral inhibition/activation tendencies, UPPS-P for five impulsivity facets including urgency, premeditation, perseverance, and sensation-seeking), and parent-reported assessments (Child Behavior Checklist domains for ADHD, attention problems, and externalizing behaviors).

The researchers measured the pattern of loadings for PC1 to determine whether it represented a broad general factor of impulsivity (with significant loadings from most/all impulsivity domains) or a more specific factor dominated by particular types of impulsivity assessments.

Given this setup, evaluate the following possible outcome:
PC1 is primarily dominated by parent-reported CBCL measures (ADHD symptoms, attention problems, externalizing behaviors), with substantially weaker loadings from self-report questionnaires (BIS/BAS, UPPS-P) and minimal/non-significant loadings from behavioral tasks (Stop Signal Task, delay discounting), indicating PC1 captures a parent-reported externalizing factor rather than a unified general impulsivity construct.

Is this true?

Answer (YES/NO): NO